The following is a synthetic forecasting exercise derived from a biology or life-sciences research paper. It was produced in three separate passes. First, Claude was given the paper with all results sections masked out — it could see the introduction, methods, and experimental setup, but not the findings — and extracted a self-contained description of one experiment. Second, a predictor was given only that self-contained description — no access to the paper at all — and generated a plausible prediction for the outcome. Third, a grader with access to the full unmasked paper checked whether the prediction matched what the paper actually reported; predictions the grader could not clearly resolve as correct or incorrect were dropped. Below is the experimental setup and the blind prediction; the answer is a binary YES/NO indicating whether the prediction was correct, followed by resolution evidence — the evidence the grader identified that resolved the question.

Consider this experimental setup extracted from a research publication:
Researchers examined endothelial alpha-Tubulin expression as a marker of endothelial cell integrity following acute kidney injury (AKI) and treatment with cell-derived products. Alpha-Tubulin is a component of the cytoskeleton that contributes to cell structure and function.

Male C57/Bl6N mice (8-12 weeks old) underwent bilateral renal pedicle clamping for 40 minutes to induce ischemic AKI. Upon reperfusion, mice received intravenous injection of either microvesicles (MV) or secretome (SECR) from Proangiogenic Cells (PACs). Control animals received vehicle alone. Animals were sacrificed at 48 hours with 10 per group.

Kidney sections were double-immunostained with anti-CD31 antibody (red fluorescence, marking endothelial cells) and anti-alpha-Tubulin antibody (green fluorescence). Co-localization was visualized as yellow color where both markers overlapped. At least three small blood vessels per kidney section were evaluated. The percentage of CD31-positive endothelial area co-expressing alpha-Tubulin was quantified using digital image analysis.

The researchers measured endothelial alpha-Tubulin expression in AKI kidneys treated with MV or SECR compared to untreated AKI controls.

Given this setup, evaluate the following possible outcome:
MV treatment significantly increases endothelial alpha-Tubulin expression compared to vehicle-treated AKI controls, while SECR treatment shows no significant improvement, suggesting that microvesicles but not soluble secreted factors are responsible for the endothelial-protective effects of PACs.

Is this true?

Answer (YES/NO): NO